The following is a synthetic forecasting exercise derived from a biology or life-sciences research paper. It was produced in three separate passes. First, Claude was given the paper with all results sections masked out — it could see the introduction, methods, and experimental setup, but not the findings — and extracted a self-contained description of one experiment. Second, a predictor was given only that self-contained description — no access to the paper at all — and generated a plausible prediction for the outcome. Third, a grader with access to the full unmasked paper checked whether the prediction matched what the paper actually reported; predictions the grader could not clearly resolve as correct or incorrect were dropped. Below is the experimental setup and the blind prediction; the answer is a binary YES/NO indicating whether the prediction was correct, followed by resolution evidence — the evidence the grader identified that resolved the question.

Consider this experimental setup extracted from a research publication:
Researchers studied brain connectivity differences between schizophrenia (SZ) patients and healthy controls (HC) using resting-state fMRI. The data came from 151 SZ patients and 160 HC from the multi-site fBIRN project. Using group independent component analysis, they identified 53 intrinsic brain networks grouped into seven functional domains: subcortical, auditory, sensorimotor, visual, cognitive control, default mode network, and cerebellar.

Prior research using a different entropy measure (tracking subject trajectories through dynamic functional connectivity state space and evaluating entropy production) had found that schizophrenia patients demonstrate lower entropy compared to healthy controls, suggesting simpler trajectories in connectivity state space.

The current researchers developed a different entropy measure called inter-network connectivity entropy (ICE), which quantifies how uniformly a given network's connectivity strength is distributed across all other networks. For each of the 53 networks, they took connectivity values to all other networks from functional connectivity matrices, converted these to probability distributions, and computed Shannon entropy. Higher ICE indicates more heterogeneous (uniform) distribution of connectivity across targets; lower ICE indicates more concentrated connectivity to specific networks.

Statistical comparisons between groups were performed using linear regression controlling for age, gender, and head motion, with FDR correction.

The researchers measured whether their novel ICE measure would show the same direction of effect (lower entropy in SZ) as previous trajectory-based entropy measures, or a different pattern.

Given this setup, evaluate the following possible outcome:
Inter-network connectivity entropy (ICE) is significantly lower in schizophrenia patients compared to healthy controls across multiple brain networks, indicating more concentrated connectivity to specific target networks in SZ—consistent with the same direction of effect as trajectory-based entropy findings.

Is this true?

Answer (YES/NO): NO